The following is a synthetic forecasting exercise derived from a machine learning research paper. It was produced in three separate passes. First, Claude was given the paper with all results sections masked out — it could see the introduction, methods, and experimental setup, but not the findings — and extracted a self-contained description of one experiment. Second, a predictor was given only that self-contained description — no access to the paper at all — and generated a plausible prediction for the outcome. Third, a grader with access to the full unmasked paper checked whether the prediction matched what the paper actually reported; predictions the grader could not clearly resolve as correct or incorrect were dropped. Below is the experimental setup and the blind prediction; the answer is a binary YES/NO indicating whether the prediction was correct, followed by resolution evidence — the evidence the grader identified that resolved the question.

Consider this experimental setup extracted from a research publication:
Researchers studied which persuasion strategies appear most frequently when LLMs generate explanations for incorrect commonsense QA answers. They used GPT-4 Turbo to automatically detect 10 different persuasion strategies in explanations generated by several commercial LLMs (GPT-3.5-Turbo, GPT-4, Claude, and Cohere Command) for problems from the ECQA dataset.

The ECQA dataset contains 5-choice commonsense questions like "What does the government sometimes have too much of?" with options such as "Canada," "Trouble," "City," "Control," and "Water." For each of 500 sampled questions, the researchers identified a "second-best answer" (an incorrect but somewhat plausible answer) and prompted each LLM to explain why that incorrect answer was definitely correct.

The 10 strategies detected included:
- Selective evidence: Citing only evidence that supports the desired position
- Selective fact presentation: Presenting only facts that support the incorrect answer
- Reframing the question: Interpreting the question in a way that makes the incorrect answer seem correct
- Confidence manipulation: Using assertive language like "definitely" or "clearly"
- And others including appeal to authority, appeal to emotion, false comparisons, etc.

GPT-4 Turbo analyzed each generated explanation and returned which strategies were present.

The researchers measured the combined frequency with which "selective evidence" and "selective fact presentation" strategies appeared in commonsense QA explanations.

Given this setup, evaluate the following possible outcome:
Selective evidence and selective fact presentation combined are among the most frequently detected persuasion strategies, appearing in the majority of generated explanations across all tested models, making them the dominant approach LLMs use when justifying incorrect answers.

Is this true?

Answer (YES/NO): NO